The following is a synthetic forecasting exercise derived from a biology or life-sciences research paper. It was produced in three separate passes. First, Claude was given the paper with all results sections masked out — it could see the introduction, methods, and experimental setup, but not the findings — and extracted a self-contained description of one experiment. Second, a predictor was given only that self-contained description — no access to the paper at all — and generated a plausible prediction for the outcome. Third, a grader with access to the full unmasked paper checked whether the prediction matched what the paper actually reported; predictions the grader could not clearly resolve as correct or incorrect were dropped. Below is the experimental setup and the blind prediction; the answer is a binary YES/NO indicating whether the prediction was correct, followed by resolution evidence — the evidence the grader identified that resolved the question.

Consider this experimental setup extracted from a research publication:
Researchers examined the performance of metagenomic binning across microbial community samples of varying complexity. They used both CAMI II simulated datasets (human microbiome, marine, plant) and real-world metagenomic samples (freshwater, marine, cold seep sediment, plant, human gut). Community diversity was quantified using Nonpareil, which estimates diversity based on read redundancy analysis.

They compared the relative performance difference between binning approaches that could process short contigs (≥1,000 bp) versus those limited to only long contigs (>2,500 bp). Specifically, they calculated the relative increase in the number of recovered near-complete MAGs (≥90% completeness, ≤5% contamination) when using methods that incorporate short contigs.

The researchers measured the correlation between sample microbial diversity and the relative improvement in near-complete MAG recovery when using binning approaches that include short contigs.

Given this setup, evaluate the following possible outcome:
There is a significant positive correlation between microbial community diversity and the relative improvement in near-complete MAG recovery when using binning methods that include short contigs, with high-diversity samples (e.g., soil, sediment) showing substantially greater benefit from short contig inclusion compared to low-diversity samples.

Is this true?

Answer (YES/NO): YES